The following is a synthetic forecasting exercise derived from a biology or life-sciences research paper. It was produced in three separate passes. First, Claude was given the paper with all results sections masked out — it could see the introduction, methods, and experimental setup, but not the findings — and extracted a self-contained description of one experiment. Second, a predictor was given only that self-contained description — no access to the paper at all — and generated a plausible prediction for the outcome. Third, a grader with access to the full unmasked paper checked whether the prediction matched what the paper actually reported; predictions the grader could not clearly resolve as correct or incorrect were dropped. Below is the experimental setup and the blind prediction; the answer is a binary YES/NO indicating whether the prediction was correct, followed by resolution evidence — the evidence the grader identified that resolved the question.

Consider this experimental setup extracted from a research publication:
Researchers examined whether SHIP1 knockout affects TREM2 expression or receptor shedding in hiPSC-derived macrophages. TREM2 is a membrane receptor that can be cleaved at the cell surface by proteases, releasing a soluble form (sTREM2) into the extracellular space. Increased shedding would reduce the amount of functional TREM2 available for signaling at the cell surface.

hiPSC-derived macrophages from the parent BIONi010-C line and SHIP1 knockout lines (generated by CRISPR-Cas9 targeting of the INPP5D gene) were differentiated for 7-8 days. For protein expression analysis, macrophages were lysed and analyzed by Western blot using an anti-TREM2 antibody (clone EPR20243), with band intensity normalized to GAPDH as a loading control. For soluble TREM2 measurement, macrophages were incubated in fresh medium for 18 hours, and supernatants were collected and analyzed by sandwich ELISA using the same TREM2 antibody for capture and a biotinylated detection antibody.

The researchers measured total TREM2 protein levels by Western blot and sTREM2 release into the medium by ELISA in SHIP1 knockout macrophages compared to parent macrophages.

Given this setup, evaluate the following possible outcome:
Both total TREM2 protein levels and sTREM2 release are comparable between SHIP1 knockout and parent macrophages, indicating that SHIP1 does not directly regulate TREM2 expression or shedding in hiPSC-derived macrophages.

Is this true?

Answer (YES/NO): YES